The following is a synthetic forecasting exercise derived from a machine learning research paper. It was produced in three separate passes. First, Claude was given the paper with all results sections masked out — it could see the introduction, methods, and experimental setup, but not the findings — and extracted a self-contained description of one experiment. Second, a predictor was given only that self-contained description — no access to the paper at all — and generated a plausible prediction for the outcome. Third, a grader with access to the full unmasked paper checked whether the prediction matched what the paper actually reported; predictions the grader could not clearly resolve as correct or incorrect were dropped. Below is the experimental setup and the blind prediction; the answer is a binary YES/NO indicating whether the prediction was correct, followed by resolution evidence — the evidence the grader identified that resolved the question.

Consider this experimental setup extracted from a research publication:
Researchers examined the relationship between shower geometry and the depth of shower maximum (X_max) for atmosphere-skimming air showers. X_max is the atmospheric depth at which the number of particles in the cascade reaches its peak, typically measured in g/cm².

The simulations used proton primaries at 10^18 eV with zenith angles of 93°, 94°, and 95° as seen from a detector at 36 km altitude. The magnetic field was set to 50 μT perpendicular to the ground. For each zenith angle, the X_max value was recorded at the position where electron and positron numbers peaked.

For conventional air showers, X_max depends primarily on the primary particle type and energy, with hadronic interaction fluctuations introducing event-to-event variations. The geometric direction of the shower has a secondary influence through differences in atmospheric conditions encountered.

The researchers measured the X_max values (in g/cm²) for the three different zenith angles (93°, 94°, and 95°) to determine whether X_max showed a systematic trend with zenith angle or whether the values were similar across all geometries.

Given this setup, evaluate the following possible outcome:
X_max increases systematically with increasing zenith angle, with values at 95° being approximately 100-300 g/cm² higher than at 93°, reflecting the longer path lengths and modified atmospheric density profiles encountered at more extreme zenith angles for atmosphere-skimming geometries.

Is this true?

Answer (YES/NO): NO